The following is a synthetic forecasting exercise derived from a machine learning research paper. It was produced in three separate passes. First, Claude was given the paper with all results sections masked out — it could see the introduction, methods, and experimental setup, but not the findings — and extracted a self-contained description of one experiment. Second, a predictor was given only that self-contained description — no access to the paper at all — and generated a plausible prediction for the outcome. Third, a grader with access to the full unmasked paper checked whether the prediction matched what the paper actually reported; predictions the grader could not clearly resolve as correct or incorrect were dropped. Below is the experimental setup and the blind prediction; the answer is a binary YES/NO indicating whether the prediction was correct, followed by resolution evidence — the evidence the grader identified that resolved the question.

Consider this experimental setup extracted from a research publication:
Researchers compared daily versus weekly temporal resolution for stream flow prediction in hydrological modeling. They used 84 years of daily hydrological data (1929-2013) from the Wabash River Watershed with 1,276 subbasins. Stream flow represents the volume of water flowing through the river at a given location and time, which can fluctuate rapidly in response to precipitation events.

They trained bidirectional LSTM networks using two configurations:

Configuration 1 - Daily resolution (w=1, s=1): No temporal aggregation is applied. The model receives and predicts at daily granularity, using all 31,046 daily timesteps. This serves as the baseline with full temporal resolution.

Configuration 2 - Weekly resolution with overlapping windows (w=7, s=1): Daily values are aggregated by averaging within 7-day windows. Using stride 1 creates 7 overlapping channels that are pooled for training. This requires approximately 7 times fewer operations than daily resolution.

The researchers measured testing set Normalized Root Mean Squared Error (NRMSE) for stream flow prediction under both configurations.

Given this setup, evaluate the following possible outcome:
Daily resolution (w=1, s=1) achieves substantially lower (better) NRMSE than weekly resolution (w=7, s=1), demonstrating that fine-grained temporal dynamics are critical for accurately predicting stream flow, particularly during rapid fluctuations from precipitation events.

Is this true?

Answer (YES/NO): NO